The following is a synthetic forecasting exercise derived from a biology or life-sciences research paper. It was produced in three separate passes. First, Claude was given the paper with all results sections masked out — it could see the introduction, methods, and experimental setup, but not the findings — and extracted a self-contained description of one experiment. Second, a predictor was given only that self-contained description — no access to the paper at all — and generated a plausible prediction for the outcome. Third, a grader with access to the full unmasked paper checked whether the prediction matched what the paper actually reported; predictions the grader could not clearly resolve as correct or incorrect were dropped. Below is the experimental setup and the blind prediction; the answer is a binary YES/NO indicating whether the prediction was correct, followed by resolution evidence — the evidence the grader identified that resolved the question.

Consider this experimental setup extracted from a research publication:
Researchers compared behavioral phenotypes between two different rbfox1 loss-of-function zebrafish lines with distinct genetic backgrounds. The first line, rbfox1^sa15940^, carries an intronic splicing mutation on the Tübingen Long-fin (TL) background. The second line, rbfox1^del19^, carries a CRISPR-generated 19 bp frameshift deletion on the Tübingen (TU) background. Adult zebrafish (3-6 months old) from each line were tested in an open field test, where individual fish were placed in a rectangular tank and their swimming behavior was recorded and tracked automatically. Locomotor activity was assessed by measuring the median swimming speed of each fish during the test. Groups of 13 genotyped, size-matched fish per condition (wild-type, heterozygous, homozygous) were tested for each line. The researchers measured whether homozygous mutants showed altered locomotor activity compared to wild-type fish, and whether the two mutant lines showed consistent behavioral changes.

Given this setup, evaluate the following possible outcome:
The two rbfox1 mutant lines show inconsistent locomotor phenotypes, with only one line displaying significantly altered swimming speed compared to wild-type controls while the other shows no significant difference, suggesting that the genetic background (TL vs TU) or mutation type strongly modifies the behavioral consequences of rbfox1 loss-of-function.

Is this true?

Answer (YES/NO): YES